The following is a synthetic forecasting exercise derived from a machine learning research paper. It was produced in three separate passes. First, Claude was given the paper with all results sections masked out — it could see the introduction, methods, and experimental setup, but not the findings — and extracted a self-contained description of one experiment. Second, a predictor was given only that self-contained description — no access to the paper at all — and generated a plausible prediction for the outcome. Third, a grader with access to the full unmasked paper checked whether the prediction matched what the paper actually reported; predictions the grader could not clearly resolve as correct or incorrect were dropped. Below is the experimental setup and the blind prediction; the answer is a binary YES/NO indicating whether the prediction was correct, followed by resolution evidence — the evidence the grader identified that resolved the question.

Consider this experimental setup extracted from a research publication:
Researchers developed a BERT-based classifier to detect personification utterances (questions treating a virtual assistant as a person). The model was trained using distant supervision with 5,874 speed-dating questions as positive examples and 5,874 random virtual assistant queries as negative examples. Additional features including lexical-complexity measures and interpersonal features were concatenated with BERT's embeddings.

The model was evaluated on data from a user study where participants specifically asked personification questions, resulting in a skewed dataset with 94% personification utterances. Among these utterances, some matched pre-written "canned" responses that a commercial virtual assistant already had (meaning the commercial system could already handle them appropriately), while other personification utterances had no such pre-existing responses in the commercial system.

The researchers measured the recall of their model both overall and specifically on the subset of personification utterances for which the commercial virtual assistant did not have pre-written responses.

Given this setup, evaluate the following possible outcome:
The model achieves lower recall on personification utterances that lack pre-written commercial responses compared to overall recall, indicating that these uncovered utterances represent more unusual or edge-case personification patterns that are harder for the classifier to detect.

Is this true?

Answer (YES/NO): NO